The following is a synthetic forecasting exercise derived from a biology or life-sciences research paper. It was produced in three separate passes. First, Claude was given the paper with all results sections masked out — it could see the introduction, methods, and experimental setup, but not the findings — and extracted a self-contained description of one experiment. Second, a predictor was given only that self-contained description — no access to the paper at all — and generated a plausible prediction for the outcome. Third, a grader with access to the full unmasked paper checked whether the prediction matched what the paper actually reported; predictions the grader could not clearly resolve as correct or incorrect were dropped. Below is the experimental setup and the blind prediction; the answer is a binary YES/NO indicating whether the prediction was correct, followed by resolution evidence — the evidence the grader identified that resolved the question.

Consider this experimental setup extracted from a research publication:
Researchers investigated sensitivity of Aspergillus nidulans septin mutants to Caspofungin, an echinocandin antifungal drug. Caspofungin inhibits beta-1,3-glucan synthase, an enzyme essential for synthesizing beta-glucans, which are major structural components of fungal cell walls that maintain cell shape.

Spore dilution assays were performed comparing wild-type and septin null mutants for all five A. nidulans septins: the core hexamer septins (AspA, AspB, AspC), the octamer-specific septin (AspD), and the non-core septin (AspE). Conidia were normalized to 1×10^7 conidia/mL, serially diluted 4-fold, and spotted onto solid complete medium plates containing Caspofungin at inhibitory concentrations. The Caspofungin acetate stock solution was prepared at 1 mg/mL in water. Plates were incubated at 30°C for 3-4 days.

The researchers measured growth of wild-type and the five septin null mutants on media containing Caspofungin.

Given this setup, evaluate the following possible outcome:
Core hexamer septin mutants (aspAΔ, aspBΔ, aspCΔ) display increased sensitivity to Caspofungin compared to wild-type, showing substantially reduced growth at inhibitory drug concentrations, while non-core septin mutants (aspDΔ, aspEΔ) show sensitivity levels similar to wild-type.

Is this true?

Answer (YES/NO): NO